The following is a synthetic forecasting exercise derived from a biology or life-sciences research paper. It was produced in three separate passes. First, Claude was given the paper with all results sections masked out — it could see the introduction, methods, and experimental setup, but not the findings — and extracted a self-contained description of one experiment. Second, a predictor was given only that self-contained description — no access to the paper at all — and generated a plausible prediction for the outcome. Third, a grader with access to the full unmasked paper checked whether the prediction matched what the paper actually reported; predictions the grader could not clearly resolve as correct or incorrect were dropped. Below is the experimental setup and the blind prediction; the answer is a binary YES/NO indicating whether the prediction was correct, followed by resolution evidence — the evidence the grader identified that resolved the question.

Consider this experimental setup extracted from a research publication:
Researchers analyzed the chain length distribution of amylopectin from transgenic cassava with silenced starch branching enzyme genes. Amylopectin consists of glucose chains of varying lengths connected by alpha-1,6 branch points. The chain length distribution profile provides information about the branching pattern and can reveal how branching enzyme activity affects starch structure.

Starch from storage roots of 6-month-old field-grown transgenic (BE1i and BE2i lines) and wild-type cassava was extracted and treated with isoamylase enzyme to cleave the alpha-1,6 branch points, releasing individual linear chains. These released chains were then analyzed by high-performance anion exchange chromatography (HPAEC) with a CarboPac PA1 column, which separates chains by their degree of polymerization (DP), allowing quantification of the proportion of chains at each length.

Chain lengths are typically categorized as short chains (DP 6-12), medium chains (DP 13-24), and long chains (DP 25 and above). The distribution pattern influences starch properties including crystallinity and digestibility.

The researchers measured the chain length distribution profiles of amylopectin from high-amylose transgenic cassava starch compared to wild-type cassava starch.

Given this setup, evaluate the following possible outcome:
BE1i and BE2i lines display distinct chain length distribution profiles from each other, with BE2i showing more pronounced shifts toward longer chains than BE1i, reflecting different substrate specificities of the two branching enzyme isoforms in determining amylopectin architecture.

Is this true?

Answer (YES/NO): NO